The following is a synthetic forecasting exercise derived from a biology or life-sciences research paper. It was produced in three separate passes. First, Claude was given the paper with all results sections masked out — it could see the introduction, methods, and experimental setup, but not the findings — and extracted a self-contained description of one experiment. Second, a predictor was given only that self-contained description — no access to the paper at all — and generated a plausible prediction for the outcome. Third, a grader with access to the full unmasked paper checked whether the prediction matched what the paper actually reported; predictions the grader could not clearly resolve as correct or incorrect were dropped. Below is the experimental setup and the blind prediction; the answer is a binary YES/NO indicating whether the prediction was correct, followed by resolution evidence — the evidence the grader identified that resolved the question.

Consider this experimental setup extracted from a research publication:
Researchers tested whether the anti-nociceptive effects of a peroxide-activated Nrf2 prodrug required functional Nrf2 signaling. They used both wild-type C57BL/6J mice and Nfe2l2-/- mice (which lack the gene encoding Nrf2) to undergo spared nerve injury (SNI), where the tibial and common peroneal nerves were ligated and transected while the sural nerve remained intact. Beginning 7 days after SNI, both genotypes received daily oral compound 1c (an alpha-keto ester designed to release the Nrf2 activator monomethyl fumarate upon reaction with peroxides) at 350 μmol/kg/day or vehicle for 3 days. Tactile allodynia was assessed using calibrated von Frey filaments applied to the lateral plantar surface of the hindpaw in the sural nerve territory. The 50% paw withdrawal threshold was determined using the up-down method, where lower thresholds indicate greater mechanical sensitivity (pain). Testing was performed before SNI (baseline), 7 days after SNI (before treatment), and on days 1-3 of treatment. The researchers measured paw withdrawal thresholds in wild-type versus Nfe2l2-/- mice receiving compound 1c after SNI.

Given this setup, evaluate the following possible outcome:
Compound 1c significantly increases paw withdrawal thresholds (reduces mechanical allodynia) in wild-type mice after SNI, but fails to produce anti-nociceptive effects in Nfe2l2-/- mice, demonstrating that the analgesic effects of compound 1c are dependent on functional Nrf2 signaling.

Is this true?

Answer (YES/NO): YES